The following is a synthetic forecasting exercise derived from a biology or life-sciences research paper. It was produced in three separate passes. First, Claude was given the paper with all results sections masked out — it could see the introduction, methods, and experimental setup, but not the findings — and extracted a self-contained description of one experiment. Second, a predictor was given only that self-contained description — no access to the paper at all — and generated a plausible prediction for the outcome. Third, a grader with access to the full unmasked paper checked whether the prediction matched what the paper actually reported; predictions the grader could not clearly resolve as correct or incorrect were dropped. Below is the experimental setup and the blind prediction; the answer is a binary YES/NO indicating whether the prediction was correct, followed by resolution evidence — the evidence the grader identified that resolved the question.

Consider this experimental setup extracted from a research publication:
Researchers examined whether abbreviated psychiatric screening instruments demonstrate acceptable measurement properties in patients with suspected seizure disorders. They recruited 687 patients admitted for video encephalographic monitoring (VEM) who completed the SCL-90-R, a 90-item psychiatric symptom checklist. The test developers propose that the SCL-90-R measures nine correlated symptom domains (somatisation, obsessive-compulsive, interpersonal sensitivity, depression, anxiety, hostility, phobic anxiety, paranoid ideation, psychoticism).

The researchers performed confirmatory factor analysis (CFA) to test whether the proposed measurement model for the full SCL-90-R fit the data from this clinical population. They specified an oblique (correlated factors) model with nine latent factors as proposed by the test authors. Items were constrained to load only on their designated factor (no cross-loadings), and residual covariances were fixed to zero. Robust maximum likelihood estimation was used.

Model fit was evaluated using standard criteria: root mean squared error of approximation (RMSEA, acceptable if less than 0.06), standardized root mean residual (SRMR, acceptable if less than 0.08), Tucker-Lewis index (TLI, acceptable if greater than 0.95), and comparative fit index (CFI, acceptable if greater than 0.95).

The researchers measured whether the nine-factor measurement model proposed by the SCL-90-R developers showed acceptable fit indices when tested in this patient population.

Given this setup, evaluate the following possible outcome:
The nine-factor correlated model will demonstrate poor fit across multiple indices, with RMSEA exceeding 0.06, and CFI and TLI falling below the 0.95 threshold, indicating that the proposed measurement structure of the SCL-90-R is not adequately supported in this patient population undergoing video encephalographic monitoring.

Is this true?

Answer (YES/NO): NO